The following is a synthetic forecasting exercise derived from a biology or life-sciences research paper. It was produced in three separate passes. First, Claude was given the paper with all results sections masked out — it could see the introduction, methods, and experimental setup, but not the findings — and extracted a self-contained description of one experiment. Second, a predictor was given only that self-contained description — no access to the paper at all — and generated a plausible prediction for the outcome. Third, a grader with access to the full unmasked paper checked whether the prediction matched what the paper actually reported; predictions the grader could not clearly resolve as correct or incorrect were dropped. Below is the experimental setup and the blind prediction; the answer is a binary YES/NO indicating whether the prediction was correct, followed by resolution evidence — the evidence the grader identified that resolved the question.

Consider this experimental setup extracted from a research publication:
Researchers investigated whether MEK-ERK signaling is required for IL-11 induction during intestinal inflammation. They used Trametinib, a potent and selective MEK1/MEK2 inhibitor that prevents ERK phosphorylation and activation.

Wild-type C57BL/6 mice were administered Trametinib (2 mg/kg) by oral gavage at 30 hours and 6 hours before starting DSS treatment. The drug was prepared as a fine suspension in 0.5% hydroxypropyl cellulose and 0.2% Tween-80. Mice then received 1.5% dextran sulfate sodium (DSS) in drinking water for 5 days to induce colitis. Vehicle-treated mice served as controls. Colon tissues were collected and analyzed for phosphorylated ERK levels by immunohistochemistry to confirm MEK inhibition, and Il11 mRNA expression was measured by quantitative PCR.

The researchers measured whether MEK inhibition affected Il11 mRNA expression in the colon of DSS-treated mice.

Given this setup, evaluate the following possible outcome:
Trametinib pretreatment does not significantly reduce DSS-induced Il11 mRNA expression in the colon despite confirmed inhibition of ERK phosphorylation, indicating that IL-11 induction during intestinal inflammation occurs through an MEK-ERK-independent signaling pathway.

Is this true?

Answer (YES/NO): NO